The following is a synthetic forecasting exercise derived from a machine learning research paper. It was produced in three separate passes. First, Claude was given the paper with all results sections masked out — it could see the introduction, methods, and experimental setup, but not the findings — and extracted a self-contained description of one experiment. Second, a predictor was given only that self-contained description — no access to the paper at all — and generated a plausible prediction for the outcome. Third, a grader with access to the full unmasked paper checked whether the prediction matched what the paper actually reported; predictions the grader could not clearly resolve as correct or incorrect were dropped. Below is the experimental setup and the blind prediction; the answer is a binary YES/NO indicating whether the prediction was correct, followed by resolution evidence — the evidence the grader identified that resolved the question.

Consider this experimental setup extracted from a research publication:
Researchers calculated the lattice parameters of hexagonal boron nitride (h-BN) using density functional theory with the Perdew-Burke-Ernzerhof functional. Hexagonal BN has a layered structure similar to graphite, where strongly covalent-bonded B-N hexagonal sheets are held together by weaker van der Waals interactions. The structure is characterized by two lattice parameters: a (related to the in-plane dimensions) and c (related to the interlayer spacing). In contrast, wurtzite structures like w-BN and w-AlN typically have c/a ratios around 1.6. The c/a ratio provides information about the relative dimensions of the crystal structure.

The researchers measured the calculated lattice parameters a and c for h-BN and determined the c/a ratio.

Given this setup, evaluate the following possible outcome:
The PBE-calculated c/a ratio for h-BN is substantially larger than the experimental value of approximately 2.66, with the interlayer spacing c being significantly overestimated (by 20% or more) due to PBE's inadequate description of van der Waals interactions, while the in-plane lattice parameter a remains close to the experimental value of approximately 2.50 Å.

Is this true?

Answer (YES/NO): NO